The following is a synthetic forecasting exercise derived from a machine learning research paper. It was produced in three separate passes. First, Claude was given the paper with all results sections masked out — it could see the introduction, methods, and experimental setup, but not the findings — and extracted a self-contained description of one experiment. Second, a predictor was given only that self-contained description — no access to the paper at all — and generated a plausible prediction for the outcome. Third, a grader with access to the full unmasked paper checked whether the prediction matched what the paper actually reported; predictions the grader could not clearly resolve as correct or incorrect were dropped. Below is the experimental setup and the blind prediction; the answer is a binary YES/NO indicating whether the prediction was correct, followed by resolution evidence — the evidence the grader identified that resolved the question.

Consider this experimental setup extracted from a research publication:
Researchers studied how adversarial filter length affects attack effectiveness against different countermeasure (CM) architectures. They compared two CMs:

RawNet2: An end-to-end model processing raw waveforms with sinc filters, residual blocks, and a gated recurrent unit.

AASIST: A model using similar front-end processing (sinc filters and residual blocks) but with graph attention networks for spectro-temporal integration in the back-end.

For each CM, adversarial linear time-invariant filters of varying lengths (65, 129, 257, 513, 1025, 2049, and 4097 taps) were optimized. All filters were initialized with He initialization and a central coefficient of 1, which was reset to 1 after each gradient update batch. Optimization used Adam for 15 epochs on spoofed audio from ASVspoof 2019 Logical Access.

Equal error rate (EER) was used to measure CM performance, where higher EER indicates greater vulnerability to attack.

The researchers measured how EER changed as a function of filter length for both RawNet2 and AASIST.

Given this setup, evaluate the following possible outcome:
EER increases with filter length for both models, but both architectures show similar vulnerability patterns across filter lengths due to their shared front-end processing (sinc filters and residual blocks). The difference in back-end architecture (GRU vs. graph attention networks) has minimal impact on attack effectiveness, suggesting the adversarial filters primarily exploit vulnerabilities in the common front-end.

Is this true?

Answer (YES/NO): NO